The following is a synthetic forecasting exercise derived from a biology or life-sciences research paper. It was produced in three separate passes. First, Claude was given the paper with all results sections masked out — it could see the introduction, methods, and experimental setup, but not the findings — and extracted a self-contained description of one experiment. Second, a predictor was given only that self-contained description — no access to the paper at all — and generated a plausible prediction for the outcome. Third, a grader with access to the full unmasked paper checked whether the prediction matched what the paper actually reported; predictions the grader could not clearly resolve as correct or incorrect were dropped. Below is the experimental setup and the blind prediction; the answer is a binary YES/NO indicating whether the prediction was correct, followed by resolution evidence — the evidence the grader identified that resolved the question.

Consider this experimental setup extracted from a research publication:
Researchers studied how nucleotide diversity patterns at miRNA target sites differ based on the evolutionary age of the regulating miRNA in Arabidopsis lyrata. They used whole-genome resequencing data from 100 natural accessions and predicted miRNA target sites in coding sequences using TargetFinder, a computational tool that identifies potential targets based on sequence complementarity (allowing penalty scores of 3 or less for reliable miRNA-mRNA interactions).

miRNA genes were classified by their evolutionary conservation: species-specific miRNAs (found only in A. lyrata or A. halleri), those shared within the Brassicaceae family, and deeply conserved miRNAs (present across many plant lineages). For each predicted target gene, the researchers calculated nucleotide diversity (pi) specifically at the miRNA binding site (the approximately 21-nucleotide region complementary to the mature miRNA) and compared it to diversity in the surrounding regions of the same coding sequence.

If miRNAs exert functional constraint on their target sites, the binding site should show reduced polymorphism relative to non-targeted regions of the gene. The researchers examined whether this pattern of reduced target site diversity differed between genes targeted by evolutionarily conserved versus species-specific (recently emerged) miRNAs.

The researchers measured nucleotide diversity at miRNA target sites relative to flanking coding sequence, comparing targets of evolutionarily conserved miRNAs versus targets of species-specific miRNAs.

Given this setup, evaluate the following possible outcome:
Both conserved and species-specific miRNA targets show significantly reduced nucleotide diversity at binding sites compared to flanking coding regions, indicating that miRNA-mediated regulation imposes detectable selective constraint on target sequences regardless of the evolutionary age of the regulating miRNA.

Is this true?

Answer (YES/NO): NO